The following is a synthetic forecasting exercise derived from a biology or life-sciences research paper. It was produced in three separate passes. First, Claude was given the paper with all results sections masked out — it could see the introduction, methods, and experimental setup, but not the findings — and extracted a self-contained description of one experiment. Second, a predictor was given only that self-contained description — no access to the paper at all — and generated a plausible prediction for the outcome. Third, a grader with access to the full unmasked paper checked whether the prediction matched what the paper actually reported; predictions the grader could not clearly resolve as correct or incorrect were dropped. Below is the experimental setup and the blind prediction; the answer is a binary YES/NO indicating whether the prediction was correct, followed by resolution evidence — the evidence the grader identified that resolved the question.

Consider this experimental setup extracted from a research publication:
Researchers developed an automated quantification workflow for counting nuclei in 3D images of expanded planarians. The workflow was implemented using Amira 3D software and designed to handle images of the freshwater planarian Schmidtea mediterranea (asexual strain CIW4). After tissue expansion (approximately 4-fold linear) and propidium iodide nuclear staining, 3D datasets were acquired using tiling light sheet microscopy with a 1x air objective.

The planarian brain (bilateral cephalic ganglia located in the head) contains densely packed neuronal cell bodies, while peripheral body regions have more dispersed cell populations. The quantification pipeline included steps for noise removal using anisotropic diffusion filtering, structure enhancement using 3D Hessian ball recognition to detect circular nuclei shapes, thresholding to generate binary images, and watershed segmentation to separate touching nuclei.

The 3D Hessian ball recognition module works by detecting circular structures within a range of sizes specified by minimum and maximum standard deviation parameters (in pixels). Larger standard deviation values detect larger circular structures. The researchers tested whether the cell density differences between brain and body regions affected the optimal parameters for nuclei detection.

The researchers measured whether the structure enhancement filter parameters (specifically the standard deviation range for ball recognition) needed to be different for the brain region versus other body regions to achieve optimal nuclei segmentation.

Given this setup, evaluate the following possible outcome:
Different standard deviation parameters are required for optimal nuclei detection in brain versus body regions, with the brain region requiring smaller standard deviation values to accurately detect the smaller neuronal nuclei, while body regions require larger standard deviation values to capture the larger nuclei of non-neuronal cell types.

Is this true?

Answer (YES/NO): NO